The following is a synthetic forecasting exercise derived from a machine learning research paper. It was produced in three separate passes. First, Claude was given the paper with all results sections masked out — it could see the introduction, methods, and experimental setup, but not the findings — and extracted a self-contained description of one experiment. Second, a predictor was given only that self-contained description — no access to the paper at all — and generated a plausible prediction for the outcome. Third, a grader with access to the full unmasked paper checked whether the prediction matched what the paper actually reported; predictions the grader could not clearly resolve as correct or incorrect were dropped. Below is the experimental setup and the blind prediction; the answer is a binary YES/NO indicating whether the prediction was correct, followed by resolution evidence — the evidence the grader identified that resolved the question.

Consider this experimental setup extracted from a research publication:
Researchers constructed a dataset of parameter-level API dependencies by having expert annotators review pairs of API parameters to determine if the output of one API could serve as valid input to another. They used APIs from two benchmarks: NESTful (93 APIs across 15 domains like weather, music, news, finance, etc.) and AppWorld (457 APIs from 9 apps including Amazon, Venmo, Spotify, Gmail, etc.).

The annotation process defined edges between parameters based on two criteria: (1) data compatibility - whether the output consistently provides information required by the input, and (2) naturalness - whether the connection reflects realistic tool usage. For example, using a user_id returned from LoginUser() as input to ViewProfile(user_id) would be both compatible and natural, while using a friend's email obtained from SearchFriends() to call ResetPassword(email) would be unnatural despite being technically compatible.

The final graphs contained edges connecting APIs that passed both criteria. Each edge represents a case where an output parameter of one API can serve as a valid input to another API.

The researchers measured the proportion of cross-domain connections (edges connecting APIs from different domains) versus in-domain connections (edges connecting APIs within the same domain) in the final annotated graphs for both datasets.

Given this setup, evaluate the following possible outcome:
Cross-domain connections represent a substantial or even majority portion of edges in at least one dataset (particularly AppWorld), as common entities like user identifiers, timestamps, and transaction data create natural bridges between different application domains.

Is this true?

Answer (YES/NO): YES